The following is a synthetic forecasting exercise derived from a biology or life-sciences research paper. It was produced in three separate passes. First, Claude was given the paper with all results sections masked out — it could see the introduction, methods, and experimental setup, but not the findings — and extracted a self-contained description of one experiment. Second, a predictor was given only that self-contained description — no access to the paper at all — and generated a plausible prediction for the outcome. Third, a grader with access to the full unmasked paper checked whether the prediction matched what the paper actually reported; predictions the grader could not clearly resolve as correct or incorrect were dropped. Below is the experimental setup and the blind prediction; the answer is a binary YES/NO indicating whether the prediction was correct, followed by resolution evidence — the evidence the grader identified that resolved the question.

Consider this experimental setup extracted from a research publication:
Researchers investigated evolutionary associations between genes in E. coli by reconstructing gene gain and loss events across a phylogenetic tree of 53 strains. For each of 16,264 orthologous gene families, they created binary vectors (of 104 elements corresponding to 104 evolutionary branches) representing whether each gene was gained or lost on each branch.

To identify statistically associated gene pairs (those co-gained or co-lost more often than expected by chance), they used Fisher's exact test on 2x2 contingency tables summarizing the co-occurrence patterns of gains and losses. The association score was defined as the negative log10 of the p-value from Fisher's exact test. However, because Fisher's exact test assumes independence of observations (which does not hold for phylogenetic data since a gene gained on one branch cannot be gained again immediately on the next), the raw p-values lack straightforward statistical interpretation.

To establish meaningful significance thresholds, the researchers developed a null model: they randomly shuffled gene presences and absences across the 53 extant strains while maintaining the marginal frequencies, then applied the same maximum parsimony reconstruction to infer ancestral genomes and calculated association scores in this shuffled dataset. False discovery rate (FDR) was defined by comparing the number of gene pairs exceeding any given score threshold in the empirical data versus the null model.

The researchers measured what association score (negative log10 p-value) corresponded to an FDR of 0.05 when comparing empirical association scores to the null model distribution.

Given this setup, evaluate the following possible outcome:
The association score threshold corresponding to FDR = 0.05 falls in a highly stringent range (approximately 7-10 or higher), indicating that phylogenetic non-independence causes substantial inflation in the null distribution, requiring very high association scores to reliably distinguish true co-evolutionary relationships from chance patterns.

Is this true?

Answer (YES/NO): NO